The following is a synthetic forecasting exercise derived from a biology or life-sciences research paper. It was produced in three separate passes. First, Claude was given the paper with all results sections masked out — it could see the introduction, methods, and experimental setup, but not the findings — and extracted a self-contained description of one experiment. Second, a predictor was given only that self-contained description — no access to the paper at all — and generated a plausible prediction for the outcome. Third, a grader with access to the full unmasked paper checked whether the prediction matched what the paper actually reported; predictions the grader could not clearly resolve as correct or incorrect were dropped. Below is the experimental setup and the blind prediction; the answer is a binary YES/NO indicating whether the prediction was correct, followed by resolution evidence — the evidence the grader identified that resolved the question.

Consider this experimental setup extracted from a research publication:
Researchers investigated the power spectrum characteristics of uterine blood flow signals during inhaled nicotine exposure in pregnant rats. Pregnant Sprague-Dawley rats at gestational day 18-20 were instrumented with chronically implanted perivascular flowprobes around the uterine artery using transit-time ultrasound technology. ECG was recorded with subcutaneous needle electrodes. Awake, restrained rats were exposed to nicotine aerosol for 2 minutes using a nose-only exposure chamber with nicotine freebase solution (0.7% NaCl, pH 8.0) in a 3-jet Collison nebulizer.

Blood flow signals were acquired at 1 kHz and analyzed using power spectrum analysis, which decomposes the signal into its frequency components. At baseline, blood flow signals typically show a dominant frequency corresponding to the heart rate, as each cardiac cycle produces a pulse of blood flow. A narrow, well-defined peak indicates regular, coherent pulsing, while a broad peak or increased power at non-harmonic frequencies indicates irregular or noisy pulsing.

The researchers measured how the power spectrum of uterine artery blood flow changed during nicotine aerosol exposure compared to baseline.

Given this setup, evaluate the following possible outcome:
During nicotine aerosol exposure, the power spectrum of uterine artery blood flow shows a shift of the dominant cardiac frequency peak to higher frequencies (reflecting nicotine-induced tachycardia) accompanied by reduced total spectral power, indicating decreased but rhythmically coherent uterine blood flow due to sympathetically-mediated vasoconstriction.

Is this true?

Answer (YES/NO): NO